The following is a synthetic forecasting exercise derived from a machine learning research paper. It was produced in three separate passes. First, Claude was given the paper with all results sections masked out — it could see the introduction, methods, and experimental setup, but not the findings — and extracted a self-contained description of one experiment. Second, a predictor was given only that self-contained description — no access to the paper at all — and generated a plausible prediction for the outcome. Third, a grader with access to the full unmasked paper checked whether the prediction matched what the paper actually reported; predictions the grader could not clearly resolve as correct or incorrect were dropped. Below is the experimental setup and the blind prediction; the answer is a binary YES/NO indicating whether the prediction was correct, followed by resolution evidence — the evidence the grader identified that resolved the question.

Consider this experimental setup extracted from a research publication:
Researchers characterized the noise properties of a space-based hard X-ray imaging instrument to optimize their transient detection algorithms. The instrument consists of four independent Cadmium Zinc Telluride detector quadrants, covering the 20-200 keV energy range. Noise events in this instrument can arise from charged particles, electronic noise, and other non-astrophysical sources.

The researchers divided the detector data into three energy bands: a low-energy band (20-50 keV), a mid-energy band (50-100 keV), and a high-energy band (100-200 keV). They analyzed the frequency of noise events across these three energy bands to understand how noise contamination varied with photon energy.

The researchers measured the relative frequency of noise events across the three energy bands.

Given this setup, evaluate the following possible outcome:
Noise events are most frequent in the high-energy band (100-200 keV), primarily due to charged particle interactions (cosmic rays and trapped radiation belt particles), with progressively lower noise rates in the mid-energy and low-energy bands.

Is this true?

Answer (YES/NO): NO